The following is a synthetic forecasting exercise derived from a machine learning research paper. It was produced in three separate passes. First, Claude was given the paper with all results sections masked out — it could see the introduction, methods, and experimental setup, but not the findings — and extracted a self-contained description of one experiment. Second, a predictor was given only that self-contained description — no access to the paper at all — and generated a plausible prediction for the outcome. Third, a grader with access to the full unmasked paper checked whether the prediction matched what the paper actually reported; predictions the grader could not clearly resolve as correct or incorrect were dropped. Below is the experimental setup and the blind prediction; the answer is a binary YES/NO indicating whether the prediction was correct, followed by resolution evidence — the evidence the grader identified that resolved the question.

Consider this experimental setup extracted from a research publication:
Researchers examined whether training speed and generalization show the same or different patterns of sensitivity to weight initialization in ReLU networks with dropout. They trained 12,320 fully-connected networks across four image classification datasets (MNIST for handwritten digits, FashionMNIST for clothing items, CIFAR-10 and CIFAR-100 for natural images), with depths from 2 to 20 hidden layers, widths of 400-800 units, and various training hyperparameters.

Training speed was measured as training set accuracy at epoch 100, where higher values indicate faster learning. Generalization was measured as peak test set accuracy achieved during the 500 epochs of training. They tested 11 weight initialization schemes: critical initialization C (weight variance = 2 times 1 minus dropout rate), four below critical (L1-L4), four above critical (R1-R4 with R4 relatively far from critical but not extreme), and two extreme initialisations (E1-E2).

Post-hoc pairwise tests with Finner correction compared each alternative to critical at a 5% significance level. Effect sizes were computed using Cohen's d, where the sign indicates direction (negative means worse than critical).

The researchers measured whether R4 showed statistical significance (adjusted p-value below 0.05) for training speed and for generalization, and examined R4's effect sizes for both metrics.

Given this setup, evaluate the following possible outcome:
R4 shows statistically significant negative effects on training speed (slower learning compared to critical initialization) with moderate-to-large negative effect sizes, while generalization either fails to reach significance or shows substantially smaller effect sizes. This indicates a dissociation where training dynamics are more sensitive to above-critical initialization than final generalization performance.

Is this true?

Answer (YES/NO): NO